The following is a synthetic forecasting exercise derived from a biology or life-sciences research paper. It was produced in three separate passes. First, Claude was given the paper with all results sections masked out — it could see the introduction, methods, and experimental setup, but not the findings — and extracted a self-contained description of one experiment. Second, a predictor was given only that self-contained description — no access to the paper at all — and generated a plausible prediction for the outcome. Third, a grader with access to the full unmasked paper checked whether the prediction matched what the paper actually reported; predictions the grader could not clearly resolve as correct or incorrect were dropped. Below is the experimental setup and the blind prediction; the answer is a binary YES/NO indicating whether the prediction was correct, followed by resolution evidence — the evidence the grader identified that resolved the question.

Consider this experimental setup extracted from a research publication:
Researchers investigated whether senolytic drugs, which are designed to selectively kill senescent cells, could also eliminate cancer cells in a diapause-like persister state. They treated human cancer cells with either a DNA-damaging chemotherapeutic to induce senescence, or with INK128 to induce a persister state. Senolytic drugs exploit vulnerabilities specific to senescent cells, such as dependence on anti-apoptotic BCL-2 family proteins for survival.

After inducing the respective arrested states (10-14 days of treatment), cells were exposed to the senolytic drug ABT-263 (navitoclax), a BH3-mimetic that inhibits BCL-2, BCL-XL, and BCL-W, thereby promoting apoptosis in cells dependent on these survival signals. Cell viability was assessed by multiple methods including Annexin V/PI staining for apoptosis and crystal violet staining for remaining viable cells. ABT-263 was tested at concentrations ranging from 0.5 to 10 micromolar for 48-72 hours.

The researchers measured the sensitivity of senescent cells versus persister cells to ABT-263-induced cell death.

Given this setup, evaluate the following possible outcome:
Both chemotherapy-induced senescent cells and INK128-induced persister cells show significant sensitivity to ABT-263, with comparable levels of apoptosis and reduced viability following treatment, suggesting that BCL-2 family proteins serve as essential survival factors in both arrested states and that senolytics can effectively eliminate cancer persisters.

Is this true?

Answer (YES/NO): YES